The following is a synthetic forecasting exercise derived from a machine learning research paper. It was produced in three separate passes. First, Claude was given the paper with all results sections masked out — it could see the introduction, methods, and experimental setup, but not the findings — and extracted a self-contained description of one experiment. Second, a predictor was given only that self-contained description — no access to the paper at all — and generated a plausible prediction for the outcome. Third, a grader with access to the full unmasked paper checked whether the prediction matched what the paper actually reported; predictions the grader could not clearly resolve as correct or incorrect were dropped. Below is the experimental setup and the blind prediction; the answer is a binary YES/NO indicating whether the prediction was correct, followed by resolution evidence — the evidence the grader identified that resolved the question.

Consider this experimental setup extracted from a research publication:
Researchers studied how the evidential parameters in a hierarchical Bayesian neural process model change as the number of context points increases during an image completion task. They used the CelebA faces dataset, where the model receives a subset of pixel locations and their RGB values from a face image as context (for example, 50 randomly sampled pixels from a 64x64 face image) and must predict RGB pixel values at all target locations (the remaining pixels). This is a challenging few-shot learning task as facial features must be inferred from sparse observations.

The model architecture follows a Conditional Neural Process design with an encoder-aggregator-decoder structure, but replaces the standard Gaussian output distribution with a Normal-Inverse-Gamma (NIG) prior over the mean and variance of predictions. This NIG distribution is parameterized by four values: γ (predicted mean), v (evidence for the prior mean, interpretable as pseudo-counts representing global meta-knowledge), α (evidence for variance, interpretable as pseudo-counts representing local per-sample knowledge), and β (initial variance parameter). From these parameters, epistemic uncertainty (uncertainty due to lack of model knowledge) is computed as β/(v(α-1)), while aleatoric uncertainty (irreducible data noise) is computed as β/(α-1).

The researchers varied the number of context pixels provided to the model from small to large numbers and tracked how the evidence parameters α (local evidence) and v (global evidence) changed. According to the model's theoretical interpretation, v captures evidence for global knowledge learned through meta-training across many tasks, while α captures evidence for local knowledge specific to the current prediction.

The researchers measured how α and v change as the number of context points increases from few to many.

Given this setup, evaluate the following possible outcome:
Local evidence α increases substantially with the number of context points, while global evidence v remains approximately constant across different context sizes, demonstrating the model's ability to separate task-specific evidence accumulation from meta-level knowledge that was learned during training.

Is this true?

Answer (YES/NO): NO